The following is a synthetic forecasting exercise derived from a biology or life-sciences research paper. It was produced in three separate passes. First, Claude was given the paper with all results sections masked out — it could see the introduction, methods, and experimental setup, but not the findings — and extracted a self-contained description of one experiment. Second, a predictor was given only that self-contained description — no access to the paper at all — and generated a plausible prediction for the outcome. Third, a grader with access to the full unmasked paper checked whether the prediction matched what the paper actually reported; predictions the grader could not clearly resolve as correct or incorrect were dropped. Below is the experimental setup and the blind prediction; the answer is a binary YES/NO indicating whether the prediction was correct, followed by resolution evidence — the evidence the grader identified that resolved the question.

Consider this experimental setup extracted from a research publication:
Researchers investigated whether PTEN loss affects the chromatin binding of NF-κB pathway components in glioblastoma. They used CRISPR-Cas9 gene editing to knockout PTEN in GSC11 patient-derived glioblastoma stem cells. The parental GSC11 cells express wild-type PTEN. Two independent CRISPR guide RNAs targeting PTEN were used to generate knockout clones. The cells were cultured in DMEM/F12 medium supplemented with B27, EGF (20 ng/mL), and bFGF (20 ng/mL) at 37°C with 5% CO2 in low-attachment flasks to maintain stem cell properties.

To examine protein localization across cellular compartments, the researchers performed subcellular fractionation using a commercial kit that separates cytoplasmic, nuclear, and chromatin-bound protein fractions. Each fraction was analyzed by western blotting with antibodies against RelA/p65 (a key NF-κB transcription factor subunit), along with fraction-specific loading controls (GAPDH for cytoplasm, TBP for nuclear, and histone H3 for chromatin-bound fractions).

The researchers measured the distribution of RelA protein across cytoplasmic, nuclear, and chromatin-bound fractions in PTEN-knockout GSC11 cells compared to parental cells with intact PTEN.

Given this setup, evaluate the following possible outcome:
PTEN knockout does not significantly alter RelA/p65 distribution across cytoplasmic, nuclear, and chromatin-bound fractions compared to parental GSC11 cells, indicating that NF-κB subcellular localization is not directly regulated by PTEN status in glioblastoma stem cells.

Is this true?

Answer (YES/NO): NO